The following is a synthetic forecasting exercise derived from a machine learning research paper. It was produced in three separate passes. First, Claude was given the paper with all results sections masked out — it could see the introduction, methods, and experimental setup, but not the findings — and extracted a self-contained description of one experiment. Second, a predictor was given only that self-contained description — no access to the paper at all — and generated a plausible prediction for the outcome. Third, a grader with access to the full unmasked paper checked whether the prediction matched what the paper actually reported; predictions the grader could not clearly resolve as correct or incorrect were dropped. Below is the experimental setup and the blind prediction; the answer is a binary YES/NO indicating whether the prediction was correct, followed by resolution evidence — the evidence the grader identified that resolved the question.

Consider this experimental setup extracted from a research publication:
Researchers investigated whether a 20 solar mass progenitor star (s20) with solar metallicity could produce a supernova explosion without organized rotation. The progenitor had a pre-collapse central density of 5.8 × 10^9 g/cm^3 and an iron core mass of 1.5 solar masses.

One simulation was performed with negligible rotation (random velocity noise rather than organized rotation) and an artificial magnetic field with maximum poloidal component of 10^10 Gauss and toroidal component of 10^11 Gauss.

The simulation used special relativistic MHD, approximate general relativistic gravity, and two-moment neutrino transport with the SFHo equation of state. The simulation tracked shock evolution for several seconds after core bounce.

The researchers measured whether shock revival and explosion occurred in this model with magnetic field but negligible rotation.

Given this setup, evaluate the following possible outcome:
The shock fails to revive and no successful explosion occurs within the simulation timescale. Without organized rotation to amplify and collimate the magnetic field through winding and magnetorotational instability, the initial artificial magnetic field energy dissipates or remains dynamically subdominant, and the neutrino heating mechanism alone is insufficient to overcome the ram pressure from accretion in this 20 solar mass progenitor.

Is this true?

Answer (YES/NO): YES